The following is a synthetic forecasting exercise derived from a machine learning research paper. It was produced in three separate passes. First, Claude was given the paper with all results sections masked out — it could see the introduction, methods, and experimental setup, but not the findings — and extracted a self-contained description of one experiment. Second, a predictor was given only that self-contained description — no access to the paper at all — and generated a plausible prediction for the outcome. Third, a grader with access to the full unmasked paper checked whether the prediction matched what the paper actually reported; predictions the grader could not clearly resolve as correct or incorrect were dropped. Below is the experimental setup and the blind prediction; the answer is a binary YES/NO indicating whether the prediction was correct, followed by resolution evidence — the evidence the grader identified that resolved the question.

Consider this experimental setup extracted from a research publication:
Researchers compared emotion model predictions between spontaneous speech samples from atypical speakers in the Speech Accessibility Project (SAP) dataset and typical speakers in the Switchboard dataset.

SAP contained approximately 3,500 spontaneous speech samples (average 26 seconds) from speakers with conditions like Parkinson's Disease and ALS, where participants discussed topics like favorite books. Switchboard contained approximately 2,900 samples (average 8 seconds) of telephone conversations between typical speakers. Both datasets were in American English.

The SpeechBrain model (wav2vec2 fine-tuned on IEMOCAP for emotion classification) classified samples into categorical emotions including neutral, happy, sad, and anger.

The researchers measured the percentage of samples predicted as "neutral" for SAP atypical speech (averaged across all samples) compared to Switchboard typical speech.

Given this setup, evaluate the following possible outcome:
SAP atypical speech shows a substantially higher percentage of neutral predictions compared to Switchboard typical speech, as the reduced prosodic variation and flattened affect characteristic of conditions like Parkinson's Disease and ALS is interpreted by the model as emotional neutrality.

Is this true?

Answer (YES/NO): NO